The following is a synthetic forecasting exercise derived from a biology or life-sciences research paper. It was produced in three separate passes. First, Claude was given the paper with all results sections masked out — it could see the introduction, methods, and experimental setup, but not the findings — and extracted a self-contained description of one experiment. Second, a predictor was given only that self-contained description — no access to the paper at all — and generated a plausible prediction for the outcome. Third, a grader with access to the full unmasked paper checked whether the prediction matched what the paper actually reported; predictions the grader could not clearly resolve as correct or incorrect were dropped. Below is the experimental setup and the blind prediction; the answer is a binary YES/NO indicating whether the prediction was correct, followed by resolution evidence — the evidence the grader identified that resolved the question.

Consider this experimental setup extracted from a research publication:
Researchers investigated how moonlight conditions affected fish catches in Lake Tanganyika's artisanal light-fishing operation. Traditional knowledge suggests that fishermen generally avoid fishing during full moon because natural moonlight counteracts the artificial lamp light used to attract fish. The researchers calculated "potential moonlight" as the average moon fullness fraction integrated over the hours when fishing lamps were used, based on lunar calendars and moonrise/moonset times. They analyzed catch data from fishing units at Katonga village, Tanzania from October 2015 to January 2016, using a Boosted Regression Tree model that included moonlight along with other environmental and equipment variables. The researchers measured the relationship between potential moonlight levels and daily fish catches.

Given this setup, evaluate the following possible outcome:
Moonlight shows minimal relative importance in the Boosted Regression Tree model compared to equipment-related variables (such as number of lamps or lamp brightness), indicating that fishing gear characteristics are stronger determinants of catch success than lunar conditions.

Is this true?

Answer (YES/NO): NO